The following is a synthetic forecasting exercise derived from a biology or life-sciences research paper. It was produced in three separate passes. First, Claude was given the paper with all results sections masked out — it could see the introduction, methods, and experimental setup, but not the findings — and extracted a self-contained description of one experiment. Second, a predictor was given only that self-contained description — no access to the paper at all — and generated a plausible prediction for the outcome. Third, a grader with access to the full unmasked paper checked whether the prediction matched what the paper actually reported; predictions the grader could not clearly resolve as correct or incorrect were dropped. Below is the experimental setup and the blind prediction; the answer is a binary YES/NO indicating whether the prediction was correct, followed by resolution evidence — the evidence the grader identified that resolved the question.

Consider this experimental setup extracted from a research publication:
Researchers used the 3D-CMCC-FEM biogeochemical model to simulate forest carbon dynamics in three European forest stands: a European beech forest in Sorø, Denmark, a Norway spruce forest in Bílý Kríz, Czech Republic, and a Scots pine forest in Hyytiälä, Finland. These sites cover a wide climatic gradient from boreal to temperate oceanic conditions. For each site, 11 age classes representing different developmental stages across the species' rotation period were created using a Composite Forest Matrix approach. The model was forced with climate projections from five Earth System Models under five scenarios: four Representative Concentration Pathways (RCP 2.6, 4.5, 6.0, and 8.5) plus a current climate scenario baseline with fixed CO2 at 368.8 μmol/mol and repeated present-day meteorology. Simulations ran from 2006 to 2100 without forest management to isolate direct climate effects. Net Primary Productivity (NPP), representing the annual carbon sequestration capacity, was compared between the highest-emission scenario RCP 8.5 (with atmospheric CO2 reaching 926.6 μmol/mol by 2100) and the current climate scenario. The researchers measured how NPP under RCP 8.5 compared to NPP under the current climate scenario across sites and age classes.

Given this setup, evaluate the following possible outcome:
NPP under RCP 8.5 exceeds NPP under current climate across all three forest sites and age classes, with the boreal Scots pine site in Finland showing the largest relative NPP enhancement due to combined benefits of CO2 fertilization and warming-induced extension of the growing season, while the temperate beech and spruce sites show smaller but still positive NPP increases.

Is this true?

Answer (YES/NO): NO